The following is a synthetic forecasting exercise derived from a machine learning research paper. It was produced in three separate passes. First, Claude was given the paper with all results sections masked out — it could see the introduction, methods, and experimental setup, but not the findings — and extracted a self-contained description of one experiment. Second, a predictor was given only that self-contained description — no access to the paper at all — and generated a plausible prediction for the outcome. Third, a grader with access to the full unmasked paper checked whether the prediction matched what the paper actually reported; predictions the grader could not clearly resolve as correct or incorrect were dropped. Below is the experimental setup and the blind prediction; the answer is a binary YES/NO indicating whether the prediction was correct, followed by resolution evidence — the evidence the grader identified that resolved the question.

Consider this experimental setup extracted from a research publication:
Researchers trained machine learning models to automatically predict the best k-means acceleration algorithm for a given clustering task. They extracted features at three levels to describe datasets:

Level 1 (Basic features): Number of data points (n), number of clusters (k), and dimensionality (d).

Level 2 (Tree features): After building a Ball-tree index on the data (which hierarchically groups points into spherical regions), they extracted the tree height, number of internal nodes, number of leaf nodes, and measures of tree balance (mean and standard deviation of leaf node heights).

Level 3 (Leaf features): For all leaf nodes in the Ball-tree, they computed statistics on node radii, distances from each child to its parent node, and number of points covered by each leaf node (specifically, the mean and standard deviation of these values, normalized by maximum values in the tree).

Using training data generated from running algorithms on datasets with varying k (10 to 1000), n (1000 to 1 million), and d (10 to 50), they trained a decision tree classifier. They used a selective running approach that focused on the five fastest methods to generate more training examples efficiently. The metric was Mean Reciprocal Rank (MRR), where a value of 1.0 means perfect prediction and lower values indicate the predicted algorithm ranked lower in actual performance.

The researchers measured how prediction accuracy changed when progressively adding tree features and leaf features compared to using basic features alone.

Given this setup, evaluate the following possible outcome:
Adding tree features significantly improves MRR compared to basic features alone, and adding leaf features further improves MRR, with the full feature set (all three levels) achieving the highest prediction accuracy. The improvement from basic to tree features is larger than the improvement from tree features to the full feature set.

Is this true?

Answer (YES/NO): NO